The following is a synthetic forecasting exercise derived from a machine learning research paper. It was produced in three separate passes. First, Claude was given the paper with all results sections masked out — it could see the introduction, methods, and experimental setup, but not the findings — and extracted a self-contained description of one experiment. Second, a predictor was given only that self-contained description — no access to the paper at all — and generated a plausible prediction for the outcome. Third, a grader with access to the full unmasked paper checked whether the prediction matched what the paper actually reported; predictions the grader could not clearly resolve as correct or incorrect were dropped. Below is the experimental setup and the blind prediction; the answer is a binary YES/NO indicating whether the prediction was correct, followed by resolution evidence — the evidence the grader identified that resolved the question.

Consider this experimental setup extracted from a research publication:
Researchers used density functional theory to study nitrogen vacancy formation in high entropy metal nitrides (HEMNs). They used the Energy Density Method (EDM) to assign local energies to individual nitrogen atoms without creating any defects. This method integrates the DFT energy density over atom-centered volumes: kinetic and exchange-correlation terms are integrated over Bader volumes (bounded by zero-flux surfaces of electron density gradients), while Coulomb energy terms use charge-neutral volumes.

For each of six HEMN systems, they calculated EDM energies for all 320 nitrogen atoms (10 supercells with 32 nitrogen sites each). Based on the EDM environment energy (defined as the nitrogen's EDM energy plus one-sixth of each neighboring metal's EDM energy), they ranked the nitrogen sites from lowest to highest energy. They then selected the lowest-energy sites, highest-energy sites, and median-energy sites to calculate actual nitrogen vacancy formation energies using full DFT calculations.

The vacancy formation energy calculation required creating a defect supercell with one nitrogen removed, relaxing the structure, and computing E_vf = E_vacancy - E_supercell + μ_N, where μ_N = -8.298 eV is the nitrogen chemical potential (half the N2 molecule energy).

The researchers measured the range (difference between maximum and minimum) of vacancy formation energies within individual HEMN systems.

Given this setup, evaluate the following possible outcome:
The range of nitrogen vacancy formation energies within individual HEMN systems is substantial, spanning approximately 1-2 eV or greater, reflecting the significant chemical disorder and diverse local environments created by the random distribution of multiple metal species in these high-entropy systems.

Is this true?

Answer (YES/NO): YES